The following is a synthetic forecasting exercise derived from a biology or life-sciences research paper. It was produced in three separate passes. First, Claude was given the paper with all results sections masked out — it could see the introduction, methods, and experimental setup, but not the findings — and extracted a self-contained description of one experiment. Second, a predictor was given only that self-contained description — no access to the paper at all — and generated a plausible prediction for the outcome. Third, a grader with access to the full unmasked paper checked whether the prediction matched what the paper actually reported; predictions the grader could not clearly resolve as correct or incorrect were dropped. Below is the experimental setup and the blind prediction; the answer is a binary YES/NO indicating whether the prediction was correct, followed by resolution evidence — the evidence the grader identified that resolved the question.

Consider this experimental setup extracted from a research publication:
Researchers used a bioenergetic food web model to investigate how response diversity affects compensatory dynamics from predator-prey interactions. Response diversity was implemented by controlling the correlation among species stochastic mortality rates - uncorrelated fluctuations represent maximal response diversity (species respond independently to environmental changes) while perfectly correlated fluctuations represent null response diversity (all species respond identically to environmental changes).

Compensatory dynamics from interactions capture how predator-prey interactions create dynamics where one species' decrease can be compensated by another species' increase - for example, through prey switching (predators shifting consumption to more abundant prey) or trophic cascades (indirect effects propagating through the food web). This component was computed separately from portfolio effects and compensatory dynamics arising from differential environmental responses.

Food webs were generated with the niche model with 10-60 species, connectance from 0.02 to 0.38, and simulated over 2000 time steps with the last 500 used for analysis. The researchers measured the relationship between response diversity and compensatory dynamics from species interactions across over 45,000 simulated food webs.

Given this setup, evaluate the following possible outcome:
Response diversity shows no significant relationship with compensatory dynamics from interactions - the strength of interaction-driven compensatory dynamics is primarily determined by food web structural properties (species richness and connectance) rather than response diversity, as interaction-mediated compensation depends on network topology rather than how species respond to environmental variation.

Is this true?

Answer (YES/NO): NO